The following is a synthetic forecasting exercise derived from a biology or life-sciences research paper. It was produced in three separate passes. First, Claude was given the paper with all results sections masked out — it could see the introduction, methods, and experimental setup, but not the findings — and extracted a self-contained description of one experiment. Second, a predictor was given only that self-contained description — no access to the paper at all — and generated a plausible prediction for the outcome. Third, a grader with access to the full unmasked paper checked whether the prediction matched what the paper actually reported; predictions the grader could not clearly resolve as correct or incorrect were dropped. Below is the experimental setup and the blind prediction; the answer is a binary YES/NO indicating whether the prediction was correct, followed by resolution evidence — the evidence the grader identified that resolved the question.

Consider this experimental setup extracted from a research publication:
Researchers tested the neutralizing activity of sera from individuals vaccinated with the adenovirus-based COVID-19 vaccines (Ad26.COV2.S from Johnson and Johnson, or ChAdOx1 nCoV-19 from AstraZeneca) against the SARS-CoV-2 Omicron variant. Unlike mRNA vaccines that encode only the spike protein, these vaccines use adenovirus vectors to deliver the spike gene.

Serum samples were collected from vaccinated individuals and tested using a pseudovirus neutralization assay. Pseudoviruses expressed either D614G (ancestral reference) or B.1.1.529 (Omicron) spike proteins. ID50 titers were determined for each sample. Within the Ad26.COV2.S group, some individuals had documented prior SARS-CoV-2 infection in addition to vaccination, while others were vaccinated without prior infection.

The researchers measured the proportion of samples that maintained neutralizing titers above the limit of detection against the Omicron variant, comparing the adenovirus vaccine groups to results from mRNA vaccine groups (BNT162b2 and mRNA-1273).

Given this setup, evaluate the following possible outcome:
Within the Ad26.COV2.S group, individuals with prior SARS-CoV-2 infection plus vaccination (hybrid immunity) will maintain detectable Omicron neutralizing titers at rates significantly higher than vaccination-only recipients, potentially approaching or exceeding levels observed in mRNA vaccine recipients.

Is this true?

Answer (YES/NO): YES